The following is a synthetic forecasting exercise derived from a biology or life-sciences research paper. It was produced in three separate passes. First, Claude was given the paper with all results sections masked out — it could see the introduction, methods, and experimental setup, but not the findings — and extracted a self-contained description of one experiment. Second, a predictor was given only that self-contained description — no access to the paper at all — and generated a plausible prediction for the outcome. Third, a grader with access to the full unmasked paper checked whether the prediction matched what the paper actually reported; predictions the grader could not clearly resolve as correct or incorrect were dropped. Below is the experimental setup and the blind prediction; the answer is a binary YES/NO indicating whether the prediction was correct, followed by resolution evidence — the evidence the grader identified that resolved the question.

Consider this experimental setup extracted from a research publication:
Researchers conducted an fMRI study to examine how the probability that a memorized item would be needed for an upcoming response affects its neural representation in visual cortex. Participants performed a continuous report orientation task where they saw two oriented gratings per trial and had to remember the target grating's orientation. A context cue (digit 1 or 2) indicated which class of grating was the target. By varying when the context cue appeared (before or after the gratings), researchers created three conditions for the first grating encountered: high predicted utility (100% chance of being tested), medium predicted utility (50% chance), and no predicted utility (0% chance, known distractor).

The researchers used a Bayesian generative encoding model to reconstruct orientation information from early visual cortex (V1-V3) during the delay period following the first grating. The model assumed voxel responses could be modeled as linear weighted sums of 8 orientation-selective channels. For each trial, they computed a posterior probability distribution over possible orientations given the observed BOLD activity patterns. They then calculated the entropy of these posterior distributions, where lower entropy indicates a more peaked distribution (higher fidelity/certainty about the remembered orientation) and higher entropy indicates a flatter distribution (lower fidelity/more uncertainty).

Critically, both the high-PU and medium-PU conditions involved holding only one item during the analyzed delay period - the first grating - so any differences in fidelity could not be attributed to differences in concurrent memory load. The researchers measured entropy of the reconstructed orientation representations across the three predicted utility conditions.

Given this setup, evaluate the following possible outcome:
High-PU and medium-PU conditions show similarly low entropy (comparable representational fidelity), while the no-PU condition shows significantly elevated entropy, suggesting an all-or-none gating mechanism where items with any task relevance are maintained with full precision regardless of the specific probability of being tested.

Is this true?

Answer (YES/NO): NO